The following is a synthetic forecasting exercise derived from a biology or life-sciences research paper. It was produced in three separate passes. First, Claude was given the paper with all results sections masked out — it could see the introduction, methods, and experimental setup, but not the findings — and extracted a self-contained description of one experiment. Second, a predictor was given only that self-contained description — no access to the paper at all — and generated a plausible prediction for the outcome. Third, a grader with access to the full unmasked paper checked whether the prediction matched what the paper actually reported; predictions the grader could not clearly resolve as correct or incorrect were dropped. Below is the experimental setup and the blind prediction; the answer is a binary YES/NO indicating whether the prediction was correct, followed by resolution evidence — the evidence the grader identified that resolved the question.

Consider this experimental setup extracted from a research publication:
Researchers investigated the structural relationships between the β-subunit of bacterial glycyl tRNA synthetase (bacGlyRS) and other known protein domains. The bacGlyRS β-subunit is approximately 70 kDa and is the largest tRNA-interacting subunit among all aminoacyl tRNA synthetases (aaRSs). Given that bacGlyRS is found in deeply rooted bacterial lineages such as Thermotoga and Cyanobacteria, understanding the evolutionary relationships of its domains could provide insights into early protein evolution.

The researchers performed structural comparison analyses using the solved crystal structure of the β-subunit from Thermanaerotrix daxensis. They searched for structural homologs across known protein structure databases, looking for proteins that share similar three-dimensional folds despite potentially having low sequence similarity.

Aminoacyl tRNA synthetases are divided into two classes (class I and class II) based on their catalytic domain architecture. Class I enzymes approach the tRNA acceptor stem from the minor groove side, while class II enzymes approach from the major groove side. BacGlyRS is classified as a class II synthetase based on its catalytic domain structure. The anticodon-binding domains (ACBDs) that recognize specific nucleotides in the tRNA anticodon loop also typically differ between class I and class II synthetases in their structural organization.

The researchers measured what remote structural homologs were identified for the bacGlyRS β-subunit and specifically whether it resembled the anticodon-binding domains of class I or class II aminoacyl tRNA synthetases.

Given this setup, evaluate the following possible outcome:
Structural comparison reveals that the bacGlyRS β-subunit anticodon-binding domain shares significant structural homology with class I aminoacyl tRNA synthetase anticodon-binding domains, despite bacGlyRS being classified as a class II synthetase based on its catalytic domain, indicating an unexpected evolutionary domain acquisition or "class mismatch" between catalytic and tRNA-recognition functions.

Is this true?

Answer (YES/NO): YES